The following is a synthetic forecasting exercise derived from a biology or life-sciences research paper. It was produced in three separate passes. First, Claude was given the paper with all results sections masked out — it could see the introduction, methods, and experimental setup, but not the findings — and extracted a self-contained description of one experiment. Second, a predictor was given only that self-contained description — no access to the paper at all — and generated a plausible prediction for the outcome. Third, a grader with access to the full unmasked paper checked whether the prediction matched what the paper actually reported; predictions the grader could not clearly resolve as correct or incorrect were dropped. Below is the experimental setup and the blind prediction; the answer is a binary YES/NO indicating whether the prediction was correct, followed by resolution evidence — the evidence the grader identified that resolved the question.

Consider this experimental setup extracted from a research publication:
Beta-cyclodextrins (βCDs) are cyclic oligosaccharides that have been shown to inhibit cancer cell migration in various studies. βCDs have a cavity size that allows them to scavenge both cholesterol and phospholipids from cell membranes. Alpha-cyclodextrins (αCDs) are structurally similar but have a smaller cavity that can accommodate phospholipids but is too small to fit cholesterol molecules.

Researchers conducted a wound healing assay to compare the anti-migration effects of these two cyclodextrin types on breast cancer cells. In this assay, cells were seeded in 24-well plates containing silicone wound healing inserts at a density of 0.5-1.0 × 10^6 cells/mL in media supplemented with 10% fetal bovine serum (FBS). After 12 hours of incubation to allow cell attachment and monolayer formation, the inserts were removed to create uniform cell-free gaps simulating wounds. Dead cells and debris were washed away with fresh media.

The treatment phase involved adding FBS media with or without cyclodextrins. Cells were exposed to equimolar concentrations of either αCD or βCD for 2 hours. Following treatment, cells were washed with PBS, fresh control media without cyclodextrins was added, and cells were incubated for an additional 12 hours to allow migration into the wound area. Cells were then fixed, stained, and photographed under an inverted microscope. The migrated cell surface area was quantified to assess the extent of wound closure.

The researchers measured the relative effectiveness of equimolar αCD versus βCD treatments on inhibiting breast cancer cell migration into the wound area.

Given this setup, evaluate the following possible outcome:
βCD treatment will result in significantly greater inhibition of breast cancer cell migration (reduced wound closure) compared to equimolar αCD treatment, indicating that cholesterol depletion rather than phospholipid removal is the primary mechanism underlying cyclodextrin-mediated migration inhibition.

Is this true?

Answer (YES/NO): NO